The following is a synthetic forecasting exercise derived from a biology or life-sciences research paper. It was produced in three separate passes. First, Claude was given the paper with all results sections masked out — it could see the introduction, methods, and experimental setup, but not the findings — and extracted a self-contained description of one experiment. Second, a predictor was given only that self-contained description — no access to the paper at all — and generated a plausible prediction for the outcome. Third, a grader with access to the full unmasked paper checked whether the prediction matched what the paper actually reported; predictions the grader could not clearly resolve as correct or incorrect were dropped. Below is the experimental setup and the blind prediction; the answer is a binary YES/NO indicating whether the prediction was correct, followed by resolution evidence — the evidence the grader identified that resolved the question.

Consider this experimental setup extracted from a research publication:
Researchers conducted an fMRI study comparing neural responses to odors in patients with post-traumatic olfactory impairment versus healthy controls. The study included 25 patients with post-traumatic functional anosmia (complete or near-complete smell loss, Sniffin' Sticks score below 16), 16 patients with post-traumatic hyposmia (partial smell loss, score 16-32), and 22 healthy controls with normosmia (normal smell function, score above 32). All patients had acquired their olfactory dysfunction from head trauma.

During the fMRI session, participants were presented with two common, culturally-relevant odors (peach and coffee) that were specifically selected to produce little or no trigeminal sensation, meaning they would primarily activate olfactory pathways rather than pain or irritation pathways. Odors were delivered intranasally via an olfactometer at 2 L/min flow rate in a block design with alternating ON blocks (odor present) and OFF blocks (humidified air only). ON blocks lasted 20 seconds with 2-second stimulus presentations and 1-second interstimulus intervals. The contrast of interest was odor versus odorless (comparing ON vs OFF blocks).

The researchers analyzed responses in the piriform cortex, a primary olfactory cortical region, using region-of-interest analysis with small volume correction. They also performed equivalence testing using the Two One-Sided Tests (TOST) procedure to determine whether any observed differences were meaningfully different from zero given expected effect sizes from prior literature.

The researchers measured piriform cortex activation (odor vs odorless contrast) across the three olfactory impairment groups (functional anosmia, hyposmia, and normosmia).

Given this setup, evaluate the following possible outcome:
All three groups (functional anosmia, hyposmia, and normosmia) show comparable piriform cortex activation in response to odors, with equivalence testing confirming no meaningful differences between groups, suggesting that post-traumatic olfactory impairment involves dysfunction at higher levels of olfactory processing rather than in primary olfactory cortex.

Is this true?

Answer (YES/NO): YES